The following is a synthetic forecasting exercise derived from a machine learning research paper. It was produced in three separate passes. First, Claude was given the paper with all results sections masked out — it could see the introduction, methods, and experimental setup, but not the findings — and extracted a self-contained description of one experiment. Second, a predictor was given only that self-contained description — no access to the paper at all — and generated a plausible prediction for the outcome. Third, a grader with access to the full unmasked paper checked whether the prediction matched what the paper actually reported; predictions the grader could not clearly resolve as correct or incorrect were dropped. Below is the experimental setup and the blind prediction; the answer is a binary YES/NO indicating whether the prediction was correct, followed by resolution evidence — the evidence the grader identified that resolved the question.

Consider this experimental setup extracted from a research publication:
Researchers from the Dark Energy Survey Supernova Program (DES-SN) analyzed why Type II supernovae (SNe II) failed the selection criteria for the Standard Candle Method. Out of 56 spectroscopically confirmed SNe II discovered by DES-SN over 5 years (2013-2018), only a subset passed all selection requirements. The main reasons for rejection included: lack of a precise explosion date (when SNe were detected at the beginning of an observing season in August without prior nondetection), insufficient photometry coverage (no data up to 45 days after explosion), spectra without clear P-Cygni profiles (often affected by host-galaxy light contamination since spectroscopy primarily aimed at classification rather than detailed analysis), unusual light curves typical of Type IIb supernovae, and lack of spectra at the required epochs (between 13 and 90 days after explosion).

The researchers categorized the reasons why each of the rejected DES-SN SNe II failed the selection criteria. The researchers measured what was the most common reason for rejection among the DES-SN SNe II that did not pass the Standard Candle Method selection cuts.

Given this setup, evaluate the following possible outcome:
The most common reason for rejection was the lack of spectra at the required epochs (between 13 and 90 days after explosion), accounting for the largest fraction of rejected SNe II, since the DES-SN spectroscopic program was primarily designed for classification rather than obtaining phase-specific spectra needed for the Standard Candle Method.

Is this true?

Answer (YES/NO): NO